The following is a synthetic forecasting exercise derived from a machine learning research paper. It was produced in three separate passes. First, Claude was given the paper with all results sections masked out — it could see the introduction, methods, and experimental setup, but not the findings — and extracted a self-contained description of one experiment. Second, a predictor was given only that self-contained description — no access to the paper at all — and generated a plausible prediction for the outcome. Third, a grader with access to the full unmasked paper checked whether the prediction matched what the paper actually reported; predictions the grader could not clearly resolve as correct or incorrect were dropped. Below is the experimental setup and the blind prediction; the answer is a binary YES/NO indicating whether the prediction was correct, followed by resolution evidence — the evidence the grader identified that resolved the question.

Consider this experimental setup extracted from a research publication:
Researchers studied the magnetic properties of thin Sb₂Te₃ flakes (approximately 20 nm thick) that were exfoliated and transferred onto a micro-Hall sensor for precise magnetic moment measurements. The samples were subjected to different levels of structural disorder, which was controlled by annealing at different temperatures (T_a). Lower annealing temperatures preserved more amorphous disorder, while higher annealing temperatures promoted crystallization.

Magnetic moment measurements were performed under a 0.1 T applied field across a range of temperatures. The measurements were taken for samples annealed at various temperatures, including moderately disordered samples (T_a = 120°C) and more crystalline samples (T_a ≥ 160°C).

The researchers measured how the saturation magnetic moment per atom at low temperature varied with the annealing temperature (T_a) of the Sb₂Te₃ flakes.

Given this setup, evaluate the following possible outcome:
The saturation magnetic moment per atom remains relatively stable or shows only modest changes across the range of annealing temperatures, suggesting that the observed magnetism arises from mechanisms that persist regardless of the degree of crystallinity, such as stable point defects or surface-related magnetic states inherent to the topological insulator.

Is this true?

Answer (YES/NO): NO